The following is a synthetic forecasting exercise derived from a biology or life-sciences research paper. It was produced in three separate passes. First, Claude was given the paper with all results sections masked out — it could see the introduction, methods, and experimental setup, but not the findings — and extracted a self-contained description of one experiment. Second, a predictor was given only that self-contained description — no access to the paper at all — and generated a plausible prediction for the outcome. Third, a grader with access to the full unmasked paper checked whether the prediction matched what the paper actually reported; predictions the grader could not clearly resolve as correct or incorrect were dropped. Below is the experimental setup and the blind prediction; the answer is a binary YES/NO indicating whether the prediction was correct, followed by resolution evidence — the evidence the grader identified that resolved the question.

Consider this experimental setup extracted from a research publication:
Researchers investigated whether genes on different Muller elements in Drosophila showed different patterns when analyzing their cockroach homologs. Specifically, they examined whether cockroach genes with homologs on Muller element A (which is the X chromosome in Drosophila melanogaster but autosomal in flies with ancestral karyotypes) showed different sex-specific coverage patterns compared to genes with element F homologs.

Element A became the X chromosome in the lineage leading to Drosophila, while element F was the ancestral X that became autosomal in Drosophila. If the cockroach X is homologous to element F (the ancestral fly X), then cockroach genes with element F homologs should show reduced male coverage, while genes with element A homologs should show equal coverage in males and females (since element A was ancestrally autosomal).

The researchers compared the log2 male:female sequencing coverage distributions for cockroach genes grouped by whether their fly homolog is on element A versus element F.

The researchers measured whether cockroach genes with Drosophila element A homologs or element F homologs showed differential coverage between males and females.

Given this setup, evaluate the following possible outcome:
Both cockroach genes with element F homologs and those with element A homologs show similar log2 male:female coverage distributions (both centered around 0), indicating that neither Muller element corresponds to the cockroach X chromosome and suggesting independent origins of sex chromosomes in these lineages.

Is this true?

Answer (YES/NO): NO